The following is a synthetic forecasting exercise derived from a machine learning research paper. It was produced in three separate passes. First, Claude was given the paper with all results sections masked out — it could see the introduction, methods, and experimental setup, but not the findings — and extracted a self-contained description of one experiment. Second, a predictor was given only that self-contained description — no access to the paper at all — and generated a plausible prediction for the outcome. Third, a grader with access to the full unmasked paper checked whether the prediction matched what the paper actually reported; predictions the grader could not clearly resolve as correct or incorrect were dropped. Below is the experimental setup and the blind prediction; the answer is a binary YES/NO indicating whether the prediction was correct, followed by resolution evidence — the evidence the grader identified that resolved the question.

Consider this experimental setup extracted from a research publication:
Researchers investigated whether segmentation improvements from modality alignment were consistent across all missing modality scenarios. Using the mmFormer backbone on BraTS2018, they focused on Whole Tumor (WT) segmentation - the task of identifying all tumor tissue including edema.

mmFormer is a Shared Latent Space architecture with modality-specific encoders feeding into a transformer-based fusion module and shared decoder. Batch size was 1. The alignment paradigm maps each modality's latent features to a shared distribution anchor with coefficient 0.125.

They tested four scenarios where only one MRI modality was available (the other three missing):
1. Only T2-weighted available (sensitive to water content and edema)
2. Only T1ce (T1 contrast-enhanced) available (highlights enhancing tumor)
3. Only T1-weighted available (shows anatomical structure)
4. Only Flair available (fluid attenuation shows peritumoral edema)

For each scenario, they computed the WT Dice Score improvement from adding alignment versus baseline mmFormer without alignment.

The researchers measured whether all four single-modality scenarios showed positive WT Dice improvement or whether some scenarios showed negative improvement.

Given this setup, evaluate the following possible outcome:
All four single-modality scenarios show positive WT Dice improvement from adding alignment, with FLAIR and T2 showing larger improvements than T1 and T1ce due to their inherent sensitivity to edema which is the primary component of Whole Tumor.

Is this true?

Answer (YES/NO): NO